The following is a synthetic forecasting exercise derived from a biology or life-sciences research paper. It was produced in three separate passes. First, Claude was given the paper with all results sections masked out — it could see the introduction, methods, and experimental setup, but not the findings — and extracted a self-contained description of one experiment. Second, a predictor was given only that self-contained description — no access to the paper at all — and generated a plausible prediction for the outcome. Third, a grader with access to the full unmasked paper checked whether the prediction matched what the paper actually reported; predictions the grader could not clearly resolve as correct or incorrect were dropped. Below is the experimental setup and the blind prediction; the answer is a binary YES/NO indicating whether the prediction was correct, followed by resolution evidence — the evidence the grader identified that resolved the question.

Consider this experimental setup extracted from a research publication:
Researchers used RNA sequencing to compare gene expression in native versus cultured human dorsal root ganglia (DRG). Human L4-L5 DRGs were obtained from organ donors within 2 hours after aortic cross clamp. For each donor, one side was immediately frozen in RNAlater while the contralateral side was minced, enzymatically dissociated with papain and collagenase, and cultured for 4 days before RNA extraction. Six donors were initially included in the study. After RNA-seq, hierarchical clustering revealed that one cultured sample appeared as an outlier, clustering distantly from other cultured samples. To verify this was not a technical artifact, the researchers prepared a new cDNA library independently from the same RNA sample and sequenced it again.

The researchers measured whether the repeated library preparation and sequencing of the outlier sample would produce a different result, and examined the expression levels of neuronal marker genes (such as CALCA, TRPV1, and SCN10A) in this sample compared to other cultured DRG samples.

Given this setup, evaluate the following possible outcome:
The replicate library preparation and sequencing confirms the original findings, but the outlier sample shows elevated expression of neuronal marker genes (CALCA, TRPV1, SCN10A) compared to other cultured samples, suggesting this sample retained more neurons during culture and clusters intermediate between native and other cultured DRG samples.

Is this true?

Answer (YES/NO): NO